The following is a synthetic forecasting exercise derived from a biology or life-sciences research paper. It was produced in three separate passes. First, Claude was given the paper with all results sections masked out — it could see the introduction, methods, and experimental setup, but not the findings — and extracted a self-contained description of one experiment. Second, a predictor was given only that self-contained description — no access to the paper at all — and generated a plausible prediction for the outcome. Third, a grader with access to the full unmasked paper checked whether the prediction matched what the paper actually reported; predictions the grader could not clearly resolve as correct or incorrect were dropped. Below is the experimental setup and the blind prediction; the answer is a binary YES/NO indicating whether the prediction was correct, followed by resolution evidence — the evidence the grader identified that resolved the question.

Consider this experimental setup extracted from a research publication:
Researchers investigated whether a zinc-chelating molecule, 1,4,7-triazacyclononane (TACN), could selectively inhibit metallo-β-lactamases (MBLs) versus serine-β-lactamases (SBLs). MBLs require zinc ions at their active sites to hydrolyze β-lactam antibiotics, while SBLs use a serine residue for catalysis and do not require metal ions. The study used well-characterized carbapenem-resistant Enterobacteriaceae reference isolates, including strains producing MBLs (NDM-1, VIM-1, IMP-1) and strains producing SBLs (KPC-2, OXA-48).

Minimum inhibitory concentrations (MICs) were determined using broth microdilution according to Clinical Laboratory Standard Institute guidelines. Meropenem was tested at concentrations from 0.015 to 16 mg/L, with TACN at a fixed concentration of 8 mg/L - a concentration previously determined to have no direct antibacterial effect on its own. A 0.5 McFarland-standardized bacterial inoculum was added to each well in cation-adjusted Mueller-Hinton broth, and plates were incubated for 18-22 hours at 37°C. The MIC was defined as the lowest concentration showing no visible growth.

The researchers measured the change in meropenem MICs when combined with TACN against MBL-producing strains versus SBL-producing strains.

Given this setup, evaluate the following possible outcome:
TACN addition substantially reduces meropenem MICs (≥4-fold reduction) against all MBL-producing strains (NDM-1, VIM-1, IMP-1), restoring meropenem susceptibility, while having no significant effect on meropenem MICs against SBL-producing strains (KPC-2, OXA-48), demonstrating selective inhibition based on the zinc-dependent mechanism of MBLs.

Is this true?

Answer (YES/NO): YES